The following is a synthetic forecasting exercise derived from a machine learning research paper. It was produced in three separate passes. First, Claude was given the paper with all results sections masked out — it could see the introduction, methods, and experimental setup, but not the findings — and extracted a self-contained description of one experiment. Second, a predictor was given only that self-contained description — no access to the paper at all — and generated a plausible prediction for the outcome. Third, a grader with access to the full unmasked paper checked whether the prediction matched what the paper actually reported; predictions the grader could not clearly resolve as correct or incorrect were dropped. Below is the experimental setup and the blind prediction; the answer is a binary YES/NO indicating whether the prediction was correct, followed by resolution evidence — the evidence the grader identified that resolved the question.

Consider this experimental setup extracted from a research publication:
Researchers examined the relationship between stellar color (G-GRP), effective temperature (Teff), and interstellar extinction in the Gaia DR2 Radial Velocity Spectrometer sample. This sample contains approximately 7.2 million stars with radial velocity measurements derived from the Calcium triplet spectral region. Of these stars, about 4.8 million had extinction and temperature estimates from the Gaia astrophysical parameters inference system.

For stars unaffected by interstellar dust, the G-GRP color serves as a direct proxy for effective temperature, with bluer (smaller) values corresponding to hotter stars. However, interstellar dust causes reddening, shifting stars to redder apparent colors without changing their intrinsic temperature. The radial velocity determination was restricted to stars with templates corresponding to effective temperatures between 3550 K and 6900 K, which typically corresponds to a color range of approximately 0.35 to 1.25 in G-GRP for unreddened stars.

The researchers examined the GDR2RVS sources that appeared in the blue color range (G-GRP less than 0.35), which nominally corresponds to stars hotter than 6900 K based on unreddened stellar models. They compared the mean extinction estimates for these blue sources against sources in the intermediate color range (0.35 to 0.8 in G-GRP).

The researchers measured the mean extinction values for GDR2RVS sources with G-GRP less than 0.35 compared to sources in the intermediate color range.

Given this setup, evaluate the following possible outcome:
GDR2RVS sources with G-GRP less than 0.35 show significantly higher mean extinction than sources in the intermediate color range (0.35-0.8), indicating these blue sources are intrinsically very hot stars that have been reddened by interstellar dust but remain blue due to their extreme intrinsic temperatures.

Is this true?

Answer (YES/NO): YES